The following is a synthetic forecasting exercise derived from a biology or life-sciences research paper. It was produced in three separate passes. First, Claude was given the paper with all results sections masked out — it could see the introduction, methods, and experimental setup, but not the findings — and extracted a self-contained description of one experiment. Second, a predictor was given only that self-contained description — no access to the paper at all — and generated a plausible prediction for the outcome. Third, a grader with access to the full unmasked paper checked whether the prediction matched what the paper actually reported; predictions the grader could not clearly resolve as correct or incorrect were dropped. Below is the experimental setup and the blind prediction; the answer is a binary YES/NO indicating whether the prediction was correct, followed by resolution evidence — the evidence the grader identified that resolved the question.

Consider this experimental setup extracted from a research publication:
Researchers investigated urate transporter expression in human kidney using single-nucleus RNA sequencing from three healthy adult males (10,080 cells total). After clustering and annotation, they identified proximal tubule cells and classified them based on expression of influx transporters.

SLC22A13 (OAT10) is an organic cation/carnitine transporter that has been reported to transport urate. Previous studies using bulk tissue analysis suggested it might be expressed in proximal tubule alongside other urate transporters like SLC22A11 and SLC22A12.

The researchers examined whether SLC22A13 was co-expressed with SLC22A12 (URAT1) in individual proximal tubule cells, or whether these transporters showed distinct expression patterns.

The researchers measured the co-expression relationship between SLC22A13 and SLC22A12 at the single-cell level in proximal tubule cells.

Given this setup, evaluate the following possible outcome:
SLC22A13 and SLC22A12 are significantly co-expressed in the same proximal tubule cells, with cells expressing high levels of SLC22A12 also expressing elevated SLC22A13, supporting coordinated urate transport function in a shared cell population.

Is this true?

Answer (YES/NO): NO